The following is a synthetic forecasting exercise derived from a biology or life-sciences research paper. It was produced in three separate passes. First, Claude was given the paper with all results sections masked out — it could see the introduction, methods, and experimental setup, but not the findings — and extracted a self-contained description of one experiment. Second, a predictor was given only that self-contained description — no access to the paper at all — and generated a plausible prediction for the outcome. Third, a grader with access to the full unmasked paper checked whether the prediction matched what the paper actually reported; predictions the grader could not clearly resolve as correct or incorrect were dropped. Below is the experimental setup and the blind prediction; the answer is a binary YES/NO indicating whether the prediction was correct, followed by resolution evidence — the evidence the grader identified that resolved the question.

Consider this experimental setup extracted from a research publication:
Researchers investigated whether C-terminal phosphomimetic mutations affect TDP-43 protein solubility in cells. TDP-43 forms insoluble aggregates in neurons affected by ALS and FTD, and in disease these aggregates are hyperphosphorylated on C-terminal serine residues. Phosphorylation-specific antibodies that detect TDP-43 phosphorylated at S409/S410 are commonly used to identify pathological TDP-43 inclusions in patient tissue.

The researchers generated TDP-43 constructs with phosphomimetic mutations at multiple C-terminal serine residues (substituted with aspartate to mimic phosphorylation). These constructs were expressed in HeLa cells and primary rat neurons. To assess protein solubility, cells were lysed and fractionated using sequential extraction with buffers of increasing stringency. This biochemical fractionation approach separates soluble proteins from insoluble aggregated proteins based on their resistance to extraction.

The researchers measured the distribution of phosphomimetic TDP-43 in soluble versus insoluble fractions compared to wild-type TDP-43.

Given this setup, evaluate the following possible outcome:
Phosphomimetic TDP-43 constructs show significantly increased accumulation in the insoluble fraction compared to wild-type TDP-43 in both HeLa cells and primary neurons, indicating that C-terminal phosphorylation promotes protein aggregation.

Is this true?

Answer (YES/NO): NO